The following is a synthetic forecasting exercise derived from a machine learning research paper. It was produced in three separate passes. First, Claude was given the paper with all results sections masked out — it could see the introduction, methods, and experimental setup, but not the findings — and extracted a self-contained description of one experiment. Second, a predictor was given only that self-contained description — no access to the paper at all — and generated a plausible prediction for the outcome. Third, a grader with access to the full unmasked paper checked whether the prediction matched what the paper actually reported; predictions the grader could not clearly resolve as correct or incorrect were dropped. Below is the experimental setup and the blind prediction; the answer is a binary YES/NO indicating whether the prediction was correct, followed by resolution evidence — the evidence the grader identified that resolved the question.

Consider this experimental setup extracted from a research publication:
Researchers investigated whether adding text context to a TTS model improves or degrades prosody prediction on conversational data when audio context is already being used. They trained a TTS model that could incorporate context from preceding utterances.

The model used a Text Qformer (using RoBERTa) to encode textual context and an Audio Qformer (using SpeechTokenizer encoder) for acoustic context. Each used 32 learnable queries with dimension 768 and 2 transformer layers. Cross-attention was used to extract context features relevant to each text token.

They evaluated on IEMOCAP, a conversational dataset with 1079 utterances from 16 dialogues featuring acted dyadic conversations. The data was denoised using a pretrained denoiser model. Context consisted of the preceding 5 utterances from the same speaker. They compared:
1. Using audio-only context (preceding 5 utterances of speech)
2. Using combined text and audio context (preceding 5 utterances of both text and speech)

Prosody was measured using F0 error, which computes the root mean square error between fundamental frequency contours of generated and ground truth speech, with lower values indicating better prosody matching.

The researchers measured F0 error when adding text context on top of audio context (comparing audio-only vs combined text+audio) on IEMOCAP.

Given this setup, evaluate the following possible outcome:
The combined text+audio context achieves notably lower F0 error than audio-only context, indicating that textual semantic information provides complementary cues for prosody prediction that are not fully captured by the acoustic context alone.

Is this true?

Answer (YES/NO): NO